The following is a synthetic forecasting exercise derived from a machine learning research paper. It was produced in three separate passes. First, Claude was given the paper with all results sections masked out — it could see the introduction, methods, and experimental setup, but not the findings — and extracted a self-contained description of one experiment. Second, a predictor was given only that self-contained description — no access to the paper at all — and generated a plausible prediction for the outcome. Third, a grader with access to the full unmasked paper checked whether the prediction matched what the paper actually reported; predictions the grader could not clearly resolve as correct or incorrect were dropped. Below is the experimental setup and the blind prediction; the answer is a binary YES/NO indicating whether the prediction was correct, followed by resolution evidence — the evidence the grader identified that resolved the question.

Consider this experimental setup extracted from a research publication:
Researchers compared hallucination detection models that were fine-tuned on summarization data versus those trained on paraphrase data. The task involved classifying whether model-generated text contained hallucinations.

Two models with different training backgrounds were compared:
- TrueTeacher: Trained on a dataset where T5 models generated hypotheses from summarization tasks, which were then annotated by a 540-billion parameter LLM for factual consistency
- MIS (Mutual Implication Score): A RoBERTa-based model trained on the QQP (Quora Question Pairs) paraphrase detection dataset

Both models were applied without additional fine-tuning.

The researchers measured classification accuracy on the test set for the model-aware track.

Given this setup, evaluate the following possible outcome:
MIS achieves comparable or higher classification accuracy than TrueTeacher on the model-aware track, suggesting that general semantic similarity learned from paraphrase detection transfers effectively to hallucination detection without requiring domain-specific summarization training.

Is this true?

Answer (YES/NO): NO